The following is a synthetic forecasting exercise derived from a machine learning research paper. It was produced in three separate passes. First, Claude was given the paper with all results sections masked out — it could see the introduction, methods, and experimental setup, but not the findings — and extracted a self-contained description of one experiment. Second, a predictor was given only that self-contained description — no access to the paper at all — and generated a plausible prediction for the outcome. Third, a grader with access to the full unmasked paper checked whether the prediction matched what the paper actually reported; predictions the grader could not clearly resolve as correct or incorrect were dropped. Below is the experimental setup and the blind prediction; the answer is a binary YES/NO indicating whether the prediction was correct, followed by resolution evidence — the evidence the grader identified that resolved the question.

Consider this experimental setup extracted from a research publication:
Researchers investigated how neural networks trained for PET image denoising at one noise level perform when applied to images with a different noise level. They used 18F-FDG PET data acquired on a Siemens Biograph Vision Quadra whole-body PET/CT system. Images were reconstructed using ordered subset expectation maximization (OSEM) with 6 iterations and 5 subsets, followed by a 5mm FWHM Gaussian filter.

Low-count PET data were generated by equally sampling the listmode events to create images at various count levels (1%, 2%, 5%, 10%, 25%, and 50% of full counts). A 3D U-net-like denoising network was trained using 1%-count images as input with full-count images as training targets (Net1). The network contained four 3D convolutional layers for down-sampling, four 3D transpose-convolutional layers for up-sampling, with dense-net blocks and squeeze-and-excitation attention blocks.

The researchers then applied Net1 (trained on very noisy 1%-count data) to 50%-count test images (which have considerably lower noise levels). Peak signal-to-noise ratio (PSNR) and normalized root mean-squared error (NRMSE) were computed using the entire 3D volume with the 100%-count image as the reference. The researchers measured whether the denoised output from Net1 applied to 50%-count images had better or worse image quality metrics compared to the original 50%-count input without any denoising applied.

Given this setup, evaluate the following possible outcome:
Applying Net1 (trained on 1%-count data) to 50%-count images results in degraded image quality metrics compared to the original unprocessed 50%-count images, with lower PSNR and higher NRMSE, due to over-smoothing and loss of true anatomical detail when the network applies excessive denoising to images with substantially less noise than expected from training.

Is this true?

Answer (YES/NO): YES